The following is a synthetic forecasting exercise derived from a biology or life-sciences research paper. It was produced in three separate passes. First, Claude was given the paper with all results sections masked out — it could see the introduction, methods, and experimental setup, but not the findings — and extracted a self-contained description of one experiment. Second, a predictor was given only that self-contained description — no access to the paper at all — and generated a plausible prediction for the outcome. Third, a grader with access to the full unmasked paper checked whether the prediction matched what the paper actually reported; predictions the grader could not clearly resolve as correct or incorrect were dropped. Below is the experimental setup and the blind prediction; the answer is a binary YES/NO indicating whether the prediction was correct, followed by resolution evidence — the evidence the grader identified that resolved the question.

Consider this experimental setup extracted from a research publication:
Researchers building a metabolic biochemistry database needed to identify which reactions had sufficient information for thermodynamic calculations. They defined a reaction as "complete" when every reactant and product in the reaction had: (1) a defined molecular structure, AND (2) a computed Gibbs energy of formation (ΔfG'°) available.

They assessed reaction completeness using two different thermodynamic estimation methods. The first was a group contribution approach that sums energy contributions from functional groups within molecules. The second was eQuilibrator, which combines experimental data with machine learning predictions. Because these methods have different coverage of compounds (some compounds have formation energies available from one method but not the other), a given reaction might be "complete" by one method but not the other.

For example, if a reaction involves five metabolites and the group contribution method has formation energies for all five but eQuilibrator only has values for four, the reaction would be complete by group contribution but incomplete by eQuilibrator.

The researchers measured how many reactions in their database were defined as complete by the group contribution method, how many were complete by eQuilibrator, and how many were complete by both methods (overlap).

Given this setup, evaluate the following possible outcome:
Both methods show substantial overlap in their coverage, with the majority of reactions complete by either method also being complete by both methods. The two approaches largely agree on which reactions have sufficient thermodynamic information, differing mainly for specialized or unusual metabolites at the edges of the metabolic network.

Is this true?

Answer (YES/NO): YES